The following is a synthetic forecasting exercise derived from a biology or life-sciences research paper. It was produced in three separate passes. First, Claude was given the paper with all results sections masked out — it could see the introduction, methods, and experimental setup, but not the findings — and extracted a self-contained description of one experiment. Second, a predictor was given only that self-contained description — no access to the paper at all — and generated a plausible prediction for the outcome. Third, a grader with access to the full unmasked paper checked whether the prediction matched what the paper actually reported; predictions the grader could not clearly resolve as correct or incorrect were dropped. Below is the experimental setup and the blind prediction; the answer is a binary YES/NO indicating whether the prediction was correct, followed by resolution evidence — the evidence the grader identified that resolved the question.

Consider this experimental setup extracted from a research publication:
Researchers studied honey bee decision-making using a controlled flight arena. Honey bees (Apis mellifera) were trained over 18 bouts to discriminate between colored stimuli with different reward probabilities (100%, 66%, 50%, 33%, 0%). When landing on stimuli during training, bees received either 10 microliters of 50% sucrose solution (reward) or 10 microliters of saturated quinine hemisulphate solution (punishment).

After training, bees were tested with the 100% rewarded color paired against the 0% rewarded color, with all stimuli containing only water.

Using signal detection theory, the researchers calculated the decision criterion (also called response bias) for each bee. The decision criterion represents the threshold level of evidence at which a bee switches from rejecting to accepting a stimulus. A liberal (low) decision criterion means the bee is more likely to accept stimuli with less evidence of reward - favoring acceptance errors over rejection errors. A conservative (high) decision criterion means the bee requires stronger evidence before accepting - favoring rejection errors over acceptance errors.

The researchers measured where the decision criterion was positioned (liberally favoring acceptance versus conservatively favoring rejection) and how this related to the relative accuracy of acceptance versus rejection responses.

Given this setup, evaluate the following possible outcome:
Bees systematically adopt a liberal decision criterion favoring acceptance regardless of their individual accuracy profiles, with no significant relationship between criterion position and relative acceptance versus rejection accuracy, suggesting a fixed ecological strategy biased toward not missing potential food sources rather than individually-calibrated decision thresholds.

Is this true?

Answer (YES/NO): NO